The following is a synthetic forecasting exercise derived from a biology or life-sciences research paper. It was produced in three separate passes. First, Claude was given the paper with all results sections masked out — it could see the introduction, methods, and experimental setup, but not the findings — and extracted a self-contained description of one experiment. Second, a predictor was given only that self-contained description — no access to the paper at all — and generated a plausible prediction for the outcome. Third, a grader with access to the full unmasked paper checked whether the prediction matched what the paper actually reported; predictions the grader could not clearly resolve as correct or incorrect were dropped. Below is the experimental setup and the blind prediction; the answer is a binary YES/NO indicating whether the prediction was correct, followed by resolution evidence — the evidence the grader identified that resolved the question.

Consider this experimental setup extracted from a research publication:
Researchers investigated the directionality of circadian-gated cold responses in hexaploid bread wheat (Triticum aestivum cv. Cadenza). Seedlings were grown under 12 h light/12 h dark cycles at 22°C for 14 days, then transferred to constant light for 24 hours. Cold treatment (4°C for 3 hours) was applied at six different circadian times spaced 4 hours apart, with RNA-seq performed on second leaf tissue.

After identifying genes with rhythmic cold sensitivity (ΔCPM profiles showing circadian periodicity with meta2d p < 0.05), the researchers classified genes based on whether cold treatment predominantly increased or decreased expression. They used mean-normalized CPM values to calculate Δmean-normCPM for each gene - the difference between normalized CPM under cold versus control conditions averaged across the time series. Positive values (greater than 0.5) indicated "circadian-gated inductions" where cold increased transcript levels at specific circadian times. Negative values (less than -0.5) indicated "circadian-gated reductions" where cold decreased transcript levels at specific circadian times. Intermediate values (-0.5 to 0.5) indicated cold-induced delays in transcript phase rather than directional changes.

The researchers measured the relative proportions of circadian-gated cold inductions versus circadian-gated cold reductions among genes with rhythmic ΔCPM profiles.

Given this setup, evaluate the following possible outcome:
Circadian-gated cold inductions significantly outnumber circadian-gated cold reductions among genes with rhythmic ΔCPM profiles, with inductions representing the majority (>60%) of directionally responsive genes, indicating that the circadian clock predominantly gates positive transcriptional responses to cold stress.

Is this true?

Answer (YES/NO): YES